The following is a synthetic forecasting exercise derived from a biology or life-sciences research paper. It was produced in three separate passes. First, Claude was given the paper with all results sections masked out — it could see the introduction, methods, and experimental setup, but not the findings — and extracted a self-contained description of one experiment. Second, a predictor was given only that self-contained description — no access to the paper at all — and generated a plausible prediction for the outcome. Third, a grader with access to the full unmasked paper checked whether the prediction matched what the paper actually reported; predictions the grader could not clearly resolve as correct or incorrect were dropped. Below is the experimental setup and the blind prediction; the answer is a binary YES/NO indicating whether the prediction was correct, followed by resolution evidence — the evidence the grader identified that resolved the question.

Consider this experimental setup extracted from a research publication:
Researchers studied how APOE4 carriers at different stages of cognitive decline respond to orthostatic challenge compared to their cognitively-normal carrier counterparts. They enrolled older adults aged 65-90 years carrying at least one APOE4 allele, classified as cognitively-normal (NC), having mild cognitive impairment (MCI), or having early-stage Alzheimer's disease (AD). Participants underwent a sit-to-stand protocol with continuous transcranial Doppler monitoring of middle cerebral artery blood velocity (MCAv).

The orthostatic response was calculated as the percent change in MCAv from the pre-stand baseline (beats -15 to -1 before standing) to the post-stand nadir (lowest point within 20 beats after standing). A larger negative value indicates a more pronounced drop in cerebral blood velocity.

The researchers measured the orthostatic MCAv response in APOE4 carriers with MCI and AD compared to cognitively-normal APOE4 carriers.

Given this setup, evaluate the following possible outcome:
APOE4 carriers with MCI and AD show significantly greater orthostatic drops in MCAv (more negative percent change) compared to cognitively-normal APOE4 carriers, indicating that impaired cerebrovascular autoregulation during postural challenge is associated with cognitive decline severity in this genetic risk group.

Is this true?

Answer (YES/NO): NO